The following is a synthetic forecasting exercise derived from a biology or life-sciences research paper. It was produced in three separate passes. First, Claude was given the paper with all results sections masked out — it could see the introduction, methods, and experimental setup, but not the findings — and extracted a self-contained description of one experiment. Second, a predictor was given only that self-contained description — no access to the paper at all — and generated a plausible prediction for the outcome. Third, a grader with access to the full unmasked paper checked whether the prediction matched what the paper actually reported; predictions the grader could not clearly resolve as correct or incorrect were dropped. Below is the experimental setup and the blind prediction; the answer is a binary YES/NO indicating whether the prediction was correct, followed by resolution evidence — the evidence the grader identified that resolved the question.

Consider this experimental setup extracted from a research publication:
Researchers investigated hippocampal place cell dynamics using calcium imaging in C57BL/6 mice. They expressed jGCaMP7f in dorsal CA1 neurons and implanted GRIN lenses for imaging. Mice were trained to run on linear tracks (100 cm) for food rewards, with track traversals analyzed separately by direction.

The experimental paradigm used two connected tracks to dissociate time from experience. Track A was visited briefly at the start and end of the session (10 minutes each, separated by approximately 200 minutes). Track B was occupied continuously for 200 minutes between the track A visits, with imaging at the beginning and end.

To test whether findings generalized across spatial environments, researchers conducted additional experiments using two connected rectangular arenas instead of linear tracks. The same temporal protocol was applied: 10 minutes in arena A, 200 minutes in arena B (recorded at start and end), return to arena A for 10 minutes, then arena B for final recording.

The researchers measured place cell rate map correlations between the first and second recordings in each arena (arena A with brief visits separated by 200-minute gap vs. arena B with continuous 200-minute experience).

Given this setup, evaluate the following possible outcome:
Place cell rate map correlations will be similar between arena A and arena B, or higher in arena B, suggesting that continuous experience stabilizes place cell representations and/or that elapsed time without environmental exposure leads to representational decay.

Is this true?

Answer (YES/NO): NO